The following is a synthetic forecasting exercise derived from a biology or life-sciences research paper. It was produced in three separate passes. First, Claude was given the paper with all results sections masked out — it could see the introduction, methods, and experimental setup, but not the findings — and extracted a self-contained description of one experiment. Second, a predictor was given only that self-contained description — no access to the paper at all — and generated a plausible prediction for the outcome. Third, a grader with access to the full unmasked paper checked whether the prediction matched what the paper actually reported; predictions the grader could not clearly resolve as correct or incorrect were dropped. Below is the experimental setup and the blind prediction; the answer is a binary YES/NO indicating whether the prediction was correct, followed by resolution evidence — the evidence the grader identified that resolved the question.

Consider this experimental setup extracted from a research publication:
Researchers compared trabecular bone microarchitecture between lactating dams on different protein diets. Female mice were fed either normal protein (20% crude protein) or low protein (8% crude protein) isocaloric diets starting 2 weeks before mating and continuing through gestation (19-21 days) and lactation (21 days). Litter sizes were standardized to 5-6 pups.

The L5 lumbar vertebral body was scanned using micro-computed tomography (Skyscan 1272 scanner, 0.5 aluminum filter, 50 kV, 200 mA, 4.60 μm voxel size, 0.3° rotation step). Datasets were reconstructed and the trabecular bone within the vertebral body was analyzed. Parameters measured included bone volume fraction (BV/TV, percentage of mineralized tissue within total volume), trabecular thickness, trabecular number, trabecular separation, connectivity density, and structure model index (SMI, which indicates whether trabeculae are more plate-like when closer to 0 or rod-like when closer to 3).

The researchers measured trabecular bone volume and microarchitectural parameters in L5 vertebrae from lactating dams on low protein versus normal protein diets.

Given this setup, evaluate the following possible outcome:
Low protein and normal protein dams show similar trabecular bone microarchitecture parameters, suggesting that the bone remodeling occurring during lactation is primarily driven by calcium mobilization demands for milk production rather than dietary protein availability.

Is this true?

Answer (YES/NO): NO